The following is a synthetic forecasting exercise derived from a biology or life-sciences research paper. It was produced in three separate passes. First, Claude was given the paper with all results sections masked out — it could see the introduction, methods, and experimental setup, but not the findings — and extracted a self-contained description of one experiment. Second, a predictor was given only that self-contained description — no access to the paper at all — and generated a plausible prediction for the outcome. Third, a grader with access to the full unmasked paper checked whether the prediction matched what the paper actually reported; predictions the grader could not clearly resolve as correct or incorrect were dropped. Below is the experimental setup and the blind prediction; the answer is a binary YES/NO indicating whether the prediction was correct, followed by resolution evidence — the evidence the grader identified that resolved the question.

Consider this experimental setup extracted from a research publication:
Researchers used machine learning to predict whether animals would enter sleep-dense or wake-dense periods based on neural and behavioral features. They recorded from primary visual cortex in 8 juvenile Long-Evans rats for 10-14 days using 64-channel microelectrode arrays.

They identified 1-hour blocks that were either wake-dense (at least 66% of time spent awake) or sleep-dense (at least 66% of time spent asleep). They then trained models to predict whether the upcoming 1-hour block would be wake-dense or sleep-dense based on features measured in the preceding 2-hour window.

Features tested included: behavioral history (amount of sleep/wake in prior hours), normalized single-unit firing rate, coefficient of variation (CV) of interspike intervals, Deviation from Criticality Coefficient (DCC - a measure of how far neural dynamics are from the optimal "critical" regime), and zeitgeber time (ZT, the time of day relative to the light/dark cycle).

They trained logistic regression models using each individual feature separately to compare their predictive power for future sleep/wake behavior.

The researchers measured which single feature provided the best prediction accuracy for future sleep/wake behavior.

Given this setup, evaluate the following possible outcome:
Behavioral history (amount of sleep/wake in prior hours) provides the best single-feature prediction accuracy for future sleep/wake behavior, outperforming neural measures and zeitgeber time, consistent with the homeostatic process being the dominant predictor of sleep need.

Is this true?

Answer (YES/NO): NO